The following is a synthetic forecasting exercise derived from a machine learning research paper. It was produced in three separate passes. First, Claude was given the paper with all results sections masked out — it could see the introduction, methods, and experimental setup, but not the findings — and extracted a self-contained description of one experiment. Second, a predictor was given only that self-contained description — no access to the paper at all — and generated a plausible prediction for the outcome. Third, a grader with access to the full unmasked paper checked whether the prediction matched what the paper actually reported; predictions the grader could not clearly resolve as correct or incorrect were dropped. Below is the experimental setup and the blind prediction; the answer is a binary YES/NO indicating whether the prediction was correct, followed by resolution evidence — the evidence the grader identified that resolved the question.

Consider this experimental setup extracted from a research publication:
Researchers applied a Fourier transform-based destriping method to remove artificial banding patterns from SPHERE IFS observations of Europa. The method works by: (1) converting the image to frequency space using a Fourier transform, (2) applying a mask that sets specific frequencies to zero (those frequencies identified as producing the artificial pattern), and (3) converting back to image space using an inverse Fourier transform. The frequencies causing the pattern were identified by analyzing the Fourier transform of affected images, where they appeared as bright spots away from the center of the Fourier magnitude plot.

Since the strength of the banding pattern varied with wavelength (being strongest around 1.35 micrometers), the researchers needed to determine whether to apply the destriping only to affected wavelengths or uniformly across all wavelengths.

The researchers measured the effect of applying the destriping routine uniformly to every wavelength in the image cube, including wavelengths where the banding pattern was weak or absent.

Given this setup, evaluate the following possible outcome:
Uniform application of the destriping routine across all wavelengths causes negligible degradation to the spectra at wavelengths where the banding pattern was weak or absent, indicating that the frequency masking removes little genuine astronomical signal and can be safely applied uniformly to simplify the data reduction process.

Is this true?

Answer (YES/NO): YES